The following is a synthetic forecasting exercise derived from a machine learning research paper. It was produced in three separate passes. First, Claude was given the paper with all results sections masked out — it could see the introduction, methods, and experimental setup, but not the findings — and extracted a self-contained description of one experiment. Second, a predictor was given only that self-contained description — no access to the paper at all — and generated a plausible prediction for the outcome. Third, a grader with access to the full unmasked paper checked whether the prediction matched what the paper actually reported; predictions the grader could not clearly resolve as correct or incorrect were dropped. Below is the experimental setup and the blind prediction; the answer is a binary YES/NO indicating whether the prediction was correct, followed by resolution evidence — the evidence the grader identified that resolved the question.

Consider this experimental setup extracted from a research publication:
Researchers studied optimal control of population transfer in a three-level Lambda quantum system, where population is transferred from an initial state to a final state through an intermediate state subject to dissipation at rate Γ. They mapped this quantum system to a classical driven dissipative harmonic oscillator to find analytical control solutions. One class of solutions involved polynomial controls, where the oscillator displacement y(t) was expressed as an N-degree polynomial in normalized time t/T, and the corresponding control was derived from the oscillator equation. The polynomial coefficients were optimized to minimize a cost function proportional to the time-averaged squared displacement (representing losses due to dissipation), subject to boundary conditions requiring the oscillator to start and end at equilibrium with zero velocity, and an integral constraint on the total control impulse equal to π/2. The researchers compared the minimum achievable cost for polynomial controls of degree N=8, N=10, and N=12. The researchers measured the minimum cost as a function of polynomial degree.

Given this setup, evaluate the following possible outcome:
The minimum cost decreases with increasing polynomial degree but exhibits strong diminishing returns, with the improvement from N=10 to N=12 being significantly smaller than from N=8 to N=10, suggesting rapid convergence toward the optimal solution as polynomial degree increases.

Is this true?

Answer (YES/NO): YES